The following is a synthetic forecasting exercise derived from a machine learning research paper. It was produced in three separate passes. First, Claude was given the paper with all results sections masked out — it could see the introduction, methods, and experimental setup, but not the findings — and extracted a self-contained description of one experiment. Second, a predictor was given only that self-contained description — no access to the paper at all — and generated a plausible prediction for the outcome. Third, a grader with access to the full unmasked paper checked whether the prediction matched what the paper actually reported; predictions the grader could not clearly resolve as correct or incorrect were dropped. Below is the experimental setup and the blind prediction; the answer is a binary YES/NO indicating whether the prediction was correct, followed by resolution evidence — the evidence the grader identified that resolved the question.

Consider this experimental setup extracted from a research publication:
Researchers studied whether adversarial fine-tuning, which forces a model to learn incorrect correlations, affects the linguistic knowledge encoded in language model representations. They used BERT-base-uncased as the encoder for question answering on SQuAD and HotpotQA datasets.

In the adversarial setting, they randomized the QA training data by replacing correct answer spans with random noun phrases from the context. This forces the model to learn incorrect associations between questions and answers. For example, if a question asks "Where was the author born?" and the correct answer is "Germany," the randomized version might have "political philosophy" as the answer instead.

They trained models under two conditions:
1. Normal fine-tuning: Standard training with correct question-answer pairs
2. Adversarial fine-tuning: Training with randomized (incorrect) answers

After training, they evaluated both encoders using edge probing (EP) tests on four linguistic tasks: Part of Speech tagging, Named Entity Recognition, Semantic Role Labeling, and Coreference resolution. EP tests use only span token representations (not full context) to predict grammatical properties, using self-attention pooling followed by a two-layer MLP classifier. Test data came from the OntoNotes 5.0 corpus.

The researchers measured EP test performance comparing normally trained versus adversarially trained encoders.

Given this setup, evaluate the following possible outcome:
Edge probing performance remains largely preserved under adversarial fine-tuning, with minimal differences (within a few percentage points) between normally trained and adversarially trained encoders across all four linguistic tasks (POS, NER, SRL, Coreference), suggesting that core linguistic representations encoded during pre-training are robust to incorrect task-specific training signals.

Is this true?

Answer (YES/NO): NO